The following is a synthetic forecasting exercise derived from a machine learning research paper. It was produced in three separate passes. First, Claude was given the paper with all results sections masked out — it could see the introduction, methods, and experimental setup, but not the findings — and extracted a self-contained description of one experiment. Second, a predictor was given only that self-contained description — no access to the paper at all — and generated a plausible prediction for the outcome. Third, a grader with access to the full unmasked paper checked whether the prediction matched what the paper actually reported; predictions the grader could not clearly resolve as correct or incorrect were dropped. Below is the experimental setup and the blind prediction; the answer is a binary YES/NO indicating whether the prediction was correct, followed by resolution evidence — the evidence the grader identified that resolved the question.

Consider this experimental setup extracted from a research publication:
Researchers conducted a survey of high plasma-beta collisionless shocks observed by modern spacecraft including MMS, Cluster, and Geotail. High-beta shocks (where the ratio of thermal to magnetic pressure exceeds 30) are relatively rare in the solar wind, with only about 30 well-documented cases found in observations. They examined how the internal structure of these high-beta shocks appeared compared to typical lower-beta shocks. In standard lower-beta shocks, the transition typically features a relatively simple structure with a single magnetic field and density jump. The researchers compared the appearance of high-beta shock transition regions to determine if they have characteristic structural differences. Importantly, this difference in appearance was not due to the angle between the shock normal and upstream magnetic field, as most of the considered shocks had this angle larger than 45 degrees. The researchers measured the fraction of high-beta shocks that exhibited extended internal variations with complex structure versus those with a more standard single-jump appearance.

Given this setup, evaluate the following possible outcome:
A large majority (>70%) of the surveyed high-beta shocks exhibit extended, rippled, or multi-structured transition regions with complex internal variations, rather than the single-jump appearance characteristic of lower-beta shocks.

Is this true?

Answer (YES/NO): NO